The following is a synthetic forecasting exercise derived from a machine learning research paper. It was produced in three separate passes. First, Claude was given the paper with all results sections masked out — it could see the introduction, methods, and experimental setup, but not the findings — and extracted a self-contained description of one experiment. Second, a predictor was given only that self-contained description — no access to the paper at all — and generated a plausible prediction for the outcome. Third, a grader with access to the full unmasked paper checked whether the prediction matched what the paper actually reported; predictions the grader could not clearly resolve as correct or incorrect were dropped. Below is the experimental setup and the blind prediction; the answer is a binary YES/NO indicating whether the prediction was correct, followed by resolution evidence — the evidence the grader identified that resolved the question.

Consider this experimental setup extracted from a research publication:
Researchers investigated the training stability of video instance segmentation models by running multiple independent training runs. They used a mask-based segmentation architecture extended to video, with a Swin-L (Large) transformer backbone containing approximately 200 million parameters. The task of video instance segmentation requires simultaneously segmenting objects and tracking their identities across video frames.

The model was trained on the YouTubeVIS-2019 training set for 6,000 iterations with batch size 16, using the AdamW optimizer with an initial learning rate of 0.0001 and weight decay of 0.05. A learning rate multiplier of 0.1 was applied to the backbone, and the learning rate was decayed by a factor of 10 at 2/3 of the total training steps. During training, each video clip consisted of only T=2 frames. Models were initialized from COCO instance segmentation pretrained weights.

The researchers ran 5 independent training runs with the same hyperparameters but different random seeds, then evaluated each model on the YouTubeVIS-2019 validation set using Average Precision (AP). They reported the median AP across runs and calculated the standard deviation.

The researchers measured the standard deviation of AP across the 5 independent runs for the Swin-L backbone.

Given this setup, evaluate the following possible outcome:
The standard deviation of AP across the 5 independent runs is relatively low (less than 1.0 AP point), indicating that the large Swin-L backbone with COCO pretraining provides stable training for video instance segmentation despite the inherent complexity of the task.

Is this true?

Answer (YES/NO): YES